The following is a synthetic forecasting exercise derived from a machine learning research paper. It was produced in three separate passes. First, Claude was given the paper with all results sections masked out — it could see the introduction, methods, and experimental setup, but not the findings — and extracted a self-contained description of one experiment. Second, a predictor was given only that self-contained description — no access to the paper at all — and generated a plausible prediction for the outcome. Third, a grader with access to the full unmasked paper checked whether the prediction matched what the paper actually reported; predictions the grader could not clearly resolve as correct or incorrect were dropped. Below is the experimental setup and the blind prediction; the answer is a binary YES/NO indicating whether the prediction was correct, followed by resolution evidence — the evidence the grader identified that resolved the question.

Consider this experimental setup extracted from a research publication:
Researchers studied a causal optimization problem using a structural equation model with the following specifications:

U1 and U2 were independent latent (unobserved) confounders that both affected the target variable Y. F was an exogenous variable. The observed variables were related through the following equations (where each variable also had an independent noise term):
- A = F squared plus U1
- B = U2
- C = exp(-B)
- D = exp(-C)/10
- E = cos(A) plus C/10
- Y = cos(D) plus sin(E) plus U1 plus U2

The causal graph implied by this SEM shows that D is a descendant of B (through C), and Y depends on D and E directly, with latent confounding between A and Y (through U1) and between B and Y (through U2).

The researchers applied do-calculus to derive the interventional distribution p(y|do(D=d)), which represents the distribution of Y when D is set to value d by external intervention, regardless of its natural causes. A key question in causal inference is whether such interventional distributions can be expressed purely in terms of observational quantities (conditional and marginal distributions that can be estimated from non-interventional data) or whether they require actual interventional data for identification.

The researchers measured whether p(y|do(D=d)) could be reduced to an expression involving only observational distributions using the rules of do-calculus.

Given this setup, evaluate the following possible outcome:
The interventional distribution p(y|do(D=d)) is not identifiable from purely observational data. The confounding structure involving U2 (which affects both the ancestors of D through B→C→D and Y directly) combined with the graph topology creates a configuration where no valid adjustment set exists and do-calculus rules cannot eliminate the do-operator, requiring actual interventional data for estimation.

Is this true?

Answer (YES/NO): NO